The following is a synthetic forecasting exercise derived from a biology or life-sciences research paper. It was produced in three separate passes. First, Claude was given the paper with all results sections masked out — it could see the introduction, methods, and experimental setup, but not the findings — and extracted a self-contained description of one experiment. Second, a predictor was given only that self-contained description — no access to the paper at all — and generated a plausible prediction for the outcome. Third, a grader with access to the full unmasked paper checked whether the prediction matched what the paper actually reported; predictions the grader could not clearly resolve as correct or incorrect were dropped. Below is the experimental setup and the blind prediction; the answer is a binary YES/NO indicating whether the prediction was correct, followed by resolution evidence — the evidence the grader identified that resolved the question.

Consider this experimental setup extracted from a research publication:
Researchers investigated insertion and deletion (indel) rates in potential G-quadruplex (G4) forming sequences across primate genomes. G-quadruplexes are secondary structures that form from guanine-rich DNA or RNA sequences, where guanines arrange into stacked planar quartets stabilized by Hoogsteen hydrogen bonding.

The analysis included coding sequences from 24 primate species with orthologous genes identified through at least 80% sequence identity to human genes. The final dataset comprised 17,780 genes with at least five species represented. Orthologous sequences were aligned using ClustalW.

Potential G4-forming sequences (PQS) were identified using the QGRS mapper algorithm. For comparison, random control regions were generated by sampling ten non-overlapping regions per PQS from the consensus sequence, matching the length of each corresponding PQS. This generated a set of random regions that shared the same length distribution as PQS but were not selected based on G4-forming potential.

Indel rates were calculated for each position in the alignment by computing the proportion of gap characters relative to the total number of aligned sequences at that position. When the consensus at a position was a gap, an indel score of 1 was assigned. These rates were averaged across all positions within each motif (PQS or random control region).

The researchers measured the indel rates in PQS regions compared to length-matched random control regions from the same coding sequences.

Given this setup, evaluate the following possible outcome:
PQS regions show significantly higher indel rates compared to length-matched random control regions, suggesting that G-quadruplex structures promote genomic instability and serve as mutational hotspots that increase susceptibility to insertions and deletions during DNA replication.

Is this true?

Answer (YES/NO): YES